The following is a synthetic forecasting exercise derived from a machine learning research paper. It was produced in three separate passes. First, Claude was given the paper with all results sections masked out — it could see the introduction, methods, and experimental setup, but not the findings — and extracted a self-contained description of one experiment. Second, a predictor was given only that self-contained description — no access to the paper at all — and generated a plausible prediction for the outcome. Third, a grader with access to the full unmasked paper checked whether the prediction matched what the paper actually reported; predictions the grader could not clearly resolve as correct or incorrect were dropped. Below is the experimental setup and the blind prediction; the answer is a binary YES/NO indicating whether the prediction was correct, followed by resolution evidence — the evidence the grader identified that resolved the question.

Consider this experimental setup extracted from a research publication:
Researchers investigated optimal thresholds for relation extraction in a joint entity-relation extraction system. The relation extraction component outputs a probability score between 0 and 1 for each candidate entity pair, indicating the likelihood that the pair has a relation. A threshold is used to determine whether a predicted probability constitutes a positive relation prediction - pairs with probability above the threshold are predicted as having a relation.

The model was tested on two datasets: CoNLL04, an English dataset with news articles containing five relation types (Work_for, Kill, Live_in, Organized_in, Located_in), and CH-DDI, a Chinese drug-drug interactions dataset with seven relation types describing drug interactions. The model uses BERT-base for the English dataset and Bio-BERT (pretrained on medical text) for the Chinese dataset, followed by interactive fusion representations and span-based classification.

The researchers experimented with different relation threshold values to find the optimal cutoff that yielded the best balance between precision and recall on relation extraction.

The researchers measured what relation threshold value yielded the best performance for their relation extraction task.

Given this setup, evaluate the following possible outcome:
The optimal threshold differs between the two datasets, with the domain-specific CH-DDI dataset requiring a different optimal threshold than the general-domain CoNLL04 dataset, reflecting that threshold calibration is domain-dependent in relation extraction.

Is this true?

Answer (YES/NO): NO